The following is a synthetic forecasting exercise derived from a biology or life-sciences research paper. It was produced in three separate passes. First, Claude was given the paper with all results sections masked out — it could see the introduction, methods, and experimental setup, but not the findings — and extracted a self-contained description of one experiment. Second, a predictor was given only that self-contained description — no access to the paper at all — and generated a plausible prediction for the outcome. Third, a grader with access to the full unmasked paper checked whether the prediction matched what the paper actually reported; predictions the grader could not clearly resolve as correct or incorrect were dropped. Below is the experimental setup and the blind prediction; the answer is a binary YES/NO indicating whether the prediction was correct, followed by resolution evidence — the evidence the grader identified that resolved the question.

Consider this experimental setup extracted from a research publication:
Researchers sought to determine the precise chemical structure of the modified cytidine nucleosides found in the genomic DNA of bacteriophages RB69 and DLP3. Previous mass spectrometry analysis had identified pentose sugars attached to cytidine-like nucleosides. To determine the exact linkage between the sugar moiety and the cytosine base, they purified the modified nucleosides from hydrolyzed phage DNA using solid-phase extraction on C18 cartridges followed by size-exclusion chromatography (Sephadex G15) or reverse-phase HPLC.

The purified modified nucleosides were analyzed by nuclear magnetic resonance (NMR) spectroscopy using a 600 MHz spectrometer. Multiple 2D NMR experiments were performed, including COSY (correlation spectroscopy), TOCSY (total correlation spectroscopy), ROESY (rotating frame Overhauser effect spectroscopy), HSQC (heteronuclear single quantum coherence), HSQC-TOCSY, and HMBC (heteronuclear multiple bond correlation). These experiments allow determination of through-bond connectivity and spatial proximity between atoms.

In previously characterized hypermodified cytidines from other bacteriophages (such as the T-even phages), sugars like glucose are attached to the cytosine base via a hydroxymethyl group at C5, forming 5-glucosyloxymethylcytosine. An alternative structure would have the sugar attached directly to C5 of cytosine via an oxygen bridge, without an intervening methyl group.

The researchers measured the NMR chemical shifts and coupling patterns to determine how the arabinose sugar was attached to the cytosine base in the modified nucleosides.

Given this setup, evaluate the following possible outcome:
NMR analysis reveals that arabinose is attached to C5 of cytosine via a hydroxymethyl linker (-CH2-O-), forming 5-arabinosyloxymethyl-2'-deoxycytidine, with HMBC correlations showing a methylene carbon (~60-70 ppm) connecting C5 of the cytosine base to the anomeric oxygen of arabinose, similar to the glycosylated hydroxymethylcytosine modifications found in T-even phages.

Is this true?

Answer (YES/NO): NO